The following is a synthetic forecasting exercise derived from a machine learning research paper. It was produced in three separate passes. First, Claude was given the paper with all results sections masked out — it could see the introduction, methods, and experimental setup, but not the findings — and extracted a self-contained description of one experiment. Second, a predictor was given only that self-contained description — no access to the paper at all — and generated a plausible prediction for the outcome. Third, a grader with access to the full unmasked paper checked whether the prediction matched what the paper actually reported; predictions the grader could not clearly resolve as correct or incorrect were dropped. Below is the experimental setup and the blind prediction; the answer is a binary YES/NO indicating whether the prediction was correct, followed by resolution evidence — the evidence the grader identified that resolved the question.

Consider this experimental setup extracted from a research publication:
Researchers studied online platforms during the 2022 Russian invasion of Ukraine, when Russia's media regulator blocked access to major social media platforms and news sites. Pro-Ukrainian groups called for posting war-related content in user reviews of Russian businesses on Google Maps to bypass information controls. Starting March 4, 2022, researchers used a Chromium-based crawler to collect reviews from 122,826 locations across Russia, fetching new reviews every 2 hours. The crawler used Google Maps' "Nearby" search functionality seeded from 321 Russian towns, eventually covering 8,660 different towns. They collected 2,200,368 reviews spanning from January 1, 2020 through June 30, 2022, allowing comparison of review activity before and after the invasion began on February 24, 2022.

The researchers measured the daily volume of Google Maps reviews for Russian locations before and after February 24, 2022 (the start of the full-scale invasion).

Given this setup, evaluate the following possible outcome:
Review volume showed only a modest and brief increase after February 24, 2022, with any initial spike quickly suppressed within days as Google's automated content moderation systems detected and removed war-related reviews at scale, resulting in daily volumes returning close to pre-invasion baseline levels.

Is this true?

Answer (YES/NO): NO